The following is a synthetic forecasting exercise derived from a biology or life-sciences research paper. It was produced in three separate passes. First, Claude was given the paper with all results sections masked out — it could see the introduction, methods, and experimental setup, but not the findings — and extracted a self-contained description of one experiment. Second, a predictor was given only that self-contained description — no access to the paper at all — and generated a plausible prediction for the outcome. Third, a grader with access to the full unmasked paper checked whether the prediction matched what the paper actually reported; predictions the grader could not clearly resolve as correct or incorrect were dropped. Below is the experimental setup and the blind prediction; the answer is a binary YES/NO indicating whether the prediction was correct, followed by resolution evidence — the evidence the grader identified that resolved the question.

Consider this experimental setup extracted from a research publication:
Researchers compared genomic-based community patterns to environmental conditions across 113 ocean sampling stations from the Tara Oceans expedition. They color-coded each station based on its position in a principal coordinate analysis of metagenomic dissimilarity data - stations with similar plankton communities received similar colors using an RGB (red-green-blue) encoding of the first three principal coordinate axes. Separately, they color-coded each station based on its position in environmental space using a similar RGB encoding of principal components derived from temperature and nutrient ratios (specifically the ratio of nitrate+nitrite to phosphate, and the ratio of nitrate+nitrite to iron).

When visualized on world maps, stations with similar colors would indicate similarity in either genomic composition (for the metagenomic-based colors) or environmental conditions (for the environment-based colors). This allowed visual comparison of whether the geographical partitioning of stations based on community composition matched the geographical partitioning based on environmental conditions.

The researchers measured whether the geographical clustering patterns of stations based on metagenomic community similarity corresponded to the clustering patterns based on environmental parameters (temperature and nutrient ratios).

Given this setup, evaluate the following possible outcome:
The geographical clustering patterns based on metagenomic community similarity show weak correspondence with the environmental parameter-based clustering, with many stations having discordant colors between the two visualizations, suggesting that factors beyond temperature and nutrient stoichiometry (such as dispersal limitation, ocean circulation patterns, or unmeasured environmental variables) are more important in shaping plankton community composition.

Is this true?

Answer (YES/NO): NO